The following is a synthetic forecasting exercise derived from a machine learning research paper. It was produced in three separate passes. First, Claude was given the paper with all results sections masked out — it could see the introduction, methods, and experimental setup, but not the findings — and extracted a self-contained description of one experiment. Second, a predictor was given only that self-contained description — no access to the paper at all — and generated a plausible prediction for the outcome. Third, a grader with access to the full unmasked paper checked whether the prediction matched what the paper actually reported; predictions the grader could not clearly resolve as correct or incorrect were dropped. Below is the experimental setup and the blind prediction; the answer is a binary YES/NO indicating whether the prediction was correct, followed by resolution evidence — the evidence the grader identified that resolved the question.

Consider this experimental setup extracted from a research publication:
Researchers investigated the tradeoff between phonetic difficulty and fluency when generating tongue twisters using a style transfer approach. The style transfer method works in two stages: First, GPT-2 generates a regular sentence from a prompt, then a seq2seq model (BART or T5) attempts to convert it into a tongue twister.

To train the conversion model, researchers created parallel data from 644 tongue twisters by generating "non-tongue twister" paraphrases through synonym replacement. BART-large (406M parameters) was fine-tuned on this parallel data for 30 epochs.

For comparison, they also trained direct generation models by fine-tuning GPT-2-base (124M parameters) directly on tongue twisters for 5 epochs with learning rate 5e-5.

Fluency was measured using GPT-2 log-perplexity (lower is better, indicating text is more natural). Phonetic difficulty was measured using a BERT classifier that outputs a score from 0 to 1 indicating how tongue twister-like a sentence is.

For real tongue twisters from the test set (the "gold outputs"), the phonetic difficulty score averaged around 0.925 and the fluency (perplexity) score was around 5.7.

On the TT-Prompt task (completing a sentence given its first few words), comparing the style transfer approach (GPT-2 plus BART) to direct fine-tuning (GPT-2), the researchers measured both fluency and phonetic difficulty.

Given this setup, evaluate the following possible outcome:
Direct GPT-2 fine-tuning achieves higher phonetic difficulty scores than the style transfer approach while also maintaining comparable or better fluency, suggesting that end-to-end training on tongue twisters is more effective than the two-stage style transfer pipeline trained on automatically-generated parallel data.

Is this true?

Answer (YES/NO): NO